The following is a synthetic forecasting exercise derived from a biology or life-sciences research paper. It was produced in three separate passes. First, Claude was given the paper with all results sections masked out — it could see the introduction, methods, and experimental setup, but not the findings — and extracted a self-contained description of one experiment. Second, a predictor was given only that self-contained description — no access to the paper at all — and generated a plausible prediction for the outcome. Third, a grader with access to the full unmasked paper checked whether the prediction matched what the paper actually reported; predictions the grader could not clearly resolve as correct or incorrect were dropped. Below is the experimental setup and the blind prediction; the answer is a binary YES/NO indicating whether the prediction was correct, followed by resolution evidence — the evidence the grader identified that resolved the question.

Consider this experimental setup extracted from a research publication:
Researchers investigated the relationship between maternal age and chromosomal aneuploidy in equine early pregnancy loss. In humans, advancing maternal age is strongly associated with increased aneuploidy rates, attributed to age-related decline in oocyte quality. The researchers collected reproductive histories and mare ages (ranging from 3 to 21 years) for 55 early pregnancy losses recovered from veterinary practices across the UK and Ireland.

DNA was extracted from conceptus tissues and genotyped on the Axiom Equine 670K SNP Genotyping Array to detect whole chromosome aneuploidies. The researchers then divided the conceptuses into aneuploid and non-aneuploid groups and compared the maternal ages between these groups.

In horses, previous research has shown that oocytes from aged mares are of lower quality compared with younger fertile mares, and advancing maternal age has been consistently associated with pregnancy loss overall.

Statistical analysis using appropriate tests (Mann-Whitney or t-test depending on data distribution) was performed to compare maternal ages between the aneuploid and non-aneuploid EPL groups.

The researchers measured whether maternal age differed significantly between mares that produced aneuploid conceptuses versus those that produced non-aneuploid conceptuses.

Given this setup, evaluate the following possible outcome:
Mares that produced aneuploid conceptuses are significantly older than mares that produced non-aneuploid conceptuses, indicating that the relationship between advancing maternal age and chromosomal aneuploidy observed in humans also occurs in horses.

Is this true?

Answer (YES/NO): NO